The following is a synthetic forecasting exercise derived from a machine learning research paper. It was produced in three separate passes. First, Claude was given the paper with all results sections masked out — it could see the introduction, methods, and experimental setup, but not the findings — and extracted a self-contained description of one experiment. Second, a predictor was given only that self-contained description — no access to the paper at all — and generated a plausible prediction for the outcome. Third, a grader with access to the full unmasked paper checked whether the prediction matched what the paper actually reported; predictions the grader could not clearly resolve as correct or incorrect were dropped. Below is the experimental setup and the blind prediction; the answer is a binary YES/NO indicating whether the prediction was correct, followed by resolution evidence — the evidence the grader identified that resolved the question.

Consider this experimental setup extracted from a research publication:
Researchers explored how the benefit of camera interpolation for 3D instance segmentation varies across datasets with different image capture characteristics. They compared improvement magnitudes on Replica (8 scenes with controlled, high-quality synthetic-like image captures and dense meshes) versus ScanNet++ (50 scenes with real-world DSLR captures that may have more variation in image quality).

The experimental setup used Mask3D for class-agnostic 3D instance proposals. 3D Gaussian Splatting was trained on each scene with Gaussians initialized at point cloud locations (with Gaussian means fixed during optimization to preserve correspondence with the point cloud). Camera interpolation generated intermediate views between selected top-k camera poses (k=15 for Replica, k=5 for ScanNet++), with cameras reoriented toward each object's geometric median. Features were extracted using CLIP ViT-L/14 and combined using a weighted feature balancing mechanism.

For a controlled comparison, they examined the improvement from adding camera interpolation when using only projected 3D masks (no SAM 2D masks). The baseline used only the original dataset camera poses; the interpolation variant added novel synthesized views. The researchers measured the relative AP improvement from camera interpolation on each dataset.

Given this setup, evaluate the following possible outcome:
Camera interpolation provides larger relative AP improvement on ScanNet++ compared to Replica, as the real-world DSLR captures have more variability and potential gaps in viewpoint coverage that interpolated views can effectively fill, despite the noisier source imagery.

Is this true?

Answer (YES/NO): NO